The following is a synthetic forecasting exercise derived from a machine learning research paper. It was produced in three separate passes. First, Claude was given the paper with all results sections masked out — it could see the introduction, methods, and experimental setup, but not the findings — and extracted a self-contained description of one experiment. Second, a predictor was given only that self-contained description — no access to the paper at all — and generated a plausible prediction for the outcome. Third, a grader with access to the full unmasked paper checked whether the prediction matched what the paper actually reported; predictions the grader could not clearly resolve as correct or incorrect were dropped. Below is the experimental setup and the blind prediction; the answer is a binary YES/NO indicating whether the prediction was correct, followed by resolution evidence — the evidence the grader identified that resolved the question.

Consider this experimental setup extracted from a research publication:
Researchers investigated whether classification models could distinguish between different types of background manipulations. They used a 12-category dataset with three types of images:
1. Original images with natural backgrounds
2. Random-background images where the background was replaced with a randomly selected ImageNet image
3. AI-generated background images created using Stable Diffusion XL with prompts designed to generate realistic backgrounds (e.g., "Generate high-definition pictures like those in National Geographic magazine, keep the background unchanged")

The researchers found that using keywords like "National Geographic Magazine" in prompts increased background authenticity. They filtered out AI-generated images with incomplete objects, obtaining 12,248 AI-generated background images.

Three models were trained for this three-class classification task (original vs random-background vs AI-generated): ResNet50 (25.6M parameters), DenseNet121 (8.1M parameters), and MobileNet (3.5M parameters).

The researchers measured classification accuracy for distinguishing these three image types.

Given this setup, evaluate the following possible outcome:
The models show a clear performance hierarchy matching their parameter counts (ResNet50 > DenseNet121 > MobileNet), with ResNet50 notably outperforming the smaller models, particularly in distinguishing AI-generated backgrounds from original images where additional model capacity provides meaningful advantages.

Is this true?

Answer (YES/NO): NO